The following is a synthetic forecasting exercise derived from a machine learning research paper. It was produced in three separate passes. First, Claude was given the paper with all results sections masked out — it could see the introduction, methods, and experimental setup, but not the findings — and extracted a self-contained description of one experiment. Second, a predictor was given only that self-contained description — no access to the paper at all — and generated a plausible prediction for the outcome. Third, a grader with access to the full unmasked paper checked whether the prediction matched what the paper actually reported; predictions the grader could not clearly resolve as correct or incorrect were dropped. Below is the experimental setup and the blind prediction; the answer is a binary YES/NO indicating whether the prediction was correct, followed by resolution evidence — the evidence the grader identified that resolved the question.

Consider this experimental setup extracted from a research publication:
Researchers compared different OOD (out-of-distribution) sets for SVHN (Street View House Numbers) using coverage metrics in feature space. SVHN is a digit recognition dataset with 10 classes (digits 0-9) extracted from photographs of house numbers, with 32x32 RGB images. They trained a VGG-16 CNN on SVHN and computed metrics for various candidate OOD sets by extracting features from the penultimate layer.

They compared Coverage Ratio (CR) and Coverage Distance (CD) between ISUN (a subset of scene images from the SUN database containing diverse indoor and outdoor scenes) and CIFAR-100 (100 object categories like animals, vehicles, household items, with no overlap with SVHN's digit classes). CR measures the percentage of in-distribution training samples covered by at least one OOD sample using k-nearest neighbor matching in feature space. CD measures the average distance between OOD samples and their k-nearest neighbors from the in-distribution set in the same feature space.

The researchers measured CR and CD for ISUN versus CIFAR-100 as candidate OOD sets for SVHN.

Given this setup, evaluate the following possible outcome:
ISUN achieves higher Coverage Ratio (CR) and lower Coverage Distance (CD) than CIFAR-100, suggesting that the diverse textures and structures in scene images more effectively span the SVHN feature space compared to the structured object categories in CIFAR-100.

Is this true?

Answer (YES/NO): NO